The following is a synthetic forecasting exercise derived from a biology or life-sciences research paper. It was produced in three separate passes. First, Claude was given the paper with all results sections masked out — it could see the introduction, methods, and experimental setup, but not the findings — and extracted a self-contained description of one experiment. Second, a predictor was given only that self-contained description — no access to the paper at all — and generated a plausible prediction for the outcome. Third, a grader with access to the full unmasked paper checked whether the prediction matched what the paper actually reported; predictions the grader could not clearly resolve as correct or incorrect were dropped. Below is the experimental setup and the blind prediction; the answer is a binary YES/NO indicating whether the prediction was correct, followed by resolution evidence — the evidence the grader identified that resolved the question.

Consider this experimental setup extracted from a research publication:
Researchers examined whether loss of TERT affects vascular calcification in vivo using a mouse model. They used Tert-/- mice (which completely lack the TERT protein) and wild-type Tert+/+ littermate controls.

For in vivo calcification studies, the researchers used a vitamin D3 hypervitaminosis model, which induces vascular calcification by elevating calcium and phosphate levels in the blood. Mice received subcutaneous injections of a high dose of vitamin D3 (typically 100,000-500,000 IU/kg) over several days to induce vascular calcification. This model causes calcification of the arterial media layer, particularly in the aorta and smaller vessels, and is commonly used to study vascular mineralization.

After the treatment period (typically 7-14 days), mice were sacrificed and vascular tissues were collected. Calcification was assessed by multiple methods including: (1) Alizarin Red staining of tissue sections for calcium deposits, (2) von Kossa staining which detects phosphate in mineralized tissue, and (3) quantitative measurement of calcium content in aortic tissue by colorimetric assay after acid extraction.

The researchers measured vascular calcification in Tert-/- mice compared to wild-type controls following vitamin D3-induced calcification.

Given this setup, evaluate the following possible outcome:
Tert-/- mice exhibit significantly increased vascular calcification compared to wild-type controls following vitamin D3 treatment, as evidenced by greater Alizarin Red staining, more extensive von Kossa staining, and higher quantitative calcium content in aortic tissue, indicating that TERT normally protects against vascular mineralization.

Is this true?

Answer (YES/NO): NO